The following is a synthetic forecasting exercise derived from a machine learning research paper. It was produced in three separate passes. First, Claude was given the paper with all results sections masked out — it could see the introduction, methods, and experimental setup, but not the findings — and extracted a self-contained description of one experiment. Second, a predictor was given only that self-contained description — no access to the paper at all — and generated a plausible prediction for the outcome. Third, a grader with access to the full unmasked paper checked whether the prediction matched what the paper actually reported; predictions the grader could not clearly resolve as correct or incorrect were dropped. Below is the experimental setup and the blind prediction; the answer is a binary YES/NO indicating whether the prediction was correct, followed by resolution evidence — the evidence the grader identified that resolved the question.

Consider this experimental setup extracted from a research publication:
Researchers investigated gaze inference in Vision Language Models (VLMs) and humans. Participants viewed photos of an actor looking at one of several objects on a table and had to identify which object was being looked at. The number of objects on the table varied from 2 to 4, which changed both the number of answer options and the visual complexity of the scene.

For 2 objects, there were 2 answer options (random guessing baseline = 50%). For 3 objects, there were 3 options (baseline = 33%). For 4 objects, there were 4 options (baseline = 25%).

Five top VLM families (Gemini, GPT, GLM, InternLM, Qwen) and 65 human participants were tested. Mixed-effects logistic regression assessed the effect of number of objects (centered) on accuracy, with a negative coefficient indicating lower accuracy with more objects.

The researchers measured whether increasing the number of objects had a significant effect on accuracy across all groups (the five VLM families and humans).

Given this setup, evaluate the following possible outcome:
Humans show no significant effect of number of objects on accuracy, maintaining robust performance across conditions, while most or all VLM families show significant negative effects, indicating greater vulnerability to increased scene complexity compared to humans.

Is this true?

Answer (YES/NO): NO